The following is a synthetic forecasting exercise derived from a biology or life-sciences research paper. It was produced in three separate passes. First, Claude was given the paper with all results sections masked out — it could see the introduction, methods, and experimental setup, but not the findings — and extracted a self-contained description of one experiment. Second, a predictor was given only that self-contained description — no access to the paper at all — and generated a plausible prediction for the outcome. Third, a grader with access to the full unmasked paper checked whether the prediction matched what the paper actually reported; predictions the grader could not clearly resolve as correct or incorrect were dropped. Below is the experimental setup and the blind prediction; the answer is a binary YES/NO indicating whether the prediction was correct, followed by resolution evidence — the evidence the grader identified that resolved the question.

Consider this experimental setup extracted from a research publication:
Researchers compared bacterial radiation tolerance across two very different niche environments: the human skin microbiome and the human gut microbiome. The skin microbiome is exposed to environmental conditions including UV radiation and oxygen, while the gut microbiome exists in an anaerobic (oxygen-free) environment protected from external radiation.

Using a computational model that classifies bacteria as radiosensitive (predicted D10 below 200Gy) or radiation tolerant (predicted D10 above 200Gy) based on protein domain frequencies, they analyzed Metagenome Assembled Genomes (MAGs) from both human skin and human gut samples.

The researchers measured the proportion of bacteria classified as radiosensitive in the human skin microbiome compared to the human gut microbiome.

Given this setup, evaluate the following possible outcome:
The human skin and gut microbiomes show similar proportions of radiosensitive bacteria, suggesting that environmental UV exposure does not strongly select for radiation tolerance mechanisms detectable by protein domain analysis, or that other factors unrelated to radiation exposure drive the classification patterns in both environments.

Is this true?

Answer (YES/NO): NO